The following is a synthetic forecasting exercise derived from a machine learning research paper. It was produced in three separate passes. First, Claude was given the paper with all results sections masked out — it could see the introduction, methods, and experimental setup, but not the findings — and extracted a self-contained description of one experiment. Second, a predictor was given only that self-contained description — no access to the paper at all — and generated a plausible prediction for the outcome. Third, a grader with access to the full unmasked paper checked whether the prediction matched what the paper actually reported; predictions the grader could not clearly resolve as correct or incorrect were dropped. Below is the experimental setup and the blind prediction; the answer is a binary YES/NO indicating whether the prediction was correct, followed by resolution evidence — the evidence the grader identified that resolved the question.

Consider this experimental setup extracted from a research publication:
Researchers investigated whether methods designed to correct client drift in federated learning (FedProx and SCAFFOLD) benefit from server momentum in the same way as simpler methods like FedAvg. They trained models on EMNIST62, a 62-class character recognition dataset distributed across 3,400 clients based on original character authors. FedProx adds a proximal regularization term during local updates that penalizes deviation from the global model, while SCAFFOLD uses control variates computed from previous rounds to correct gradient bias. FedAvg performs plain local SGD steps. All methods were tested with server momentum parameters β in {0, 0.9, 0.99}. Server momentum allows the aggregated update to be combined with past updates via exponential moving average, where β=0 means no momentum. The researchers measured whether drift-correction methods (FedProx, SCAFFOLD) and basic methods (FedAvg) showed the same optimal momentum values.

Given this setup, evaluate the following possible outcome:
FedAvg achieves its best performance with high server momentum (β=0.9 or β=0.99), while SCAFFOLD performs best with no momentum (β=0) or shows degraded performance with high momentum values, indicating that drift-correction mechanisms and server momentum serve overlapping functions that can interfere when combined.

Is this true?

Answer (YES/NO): YES